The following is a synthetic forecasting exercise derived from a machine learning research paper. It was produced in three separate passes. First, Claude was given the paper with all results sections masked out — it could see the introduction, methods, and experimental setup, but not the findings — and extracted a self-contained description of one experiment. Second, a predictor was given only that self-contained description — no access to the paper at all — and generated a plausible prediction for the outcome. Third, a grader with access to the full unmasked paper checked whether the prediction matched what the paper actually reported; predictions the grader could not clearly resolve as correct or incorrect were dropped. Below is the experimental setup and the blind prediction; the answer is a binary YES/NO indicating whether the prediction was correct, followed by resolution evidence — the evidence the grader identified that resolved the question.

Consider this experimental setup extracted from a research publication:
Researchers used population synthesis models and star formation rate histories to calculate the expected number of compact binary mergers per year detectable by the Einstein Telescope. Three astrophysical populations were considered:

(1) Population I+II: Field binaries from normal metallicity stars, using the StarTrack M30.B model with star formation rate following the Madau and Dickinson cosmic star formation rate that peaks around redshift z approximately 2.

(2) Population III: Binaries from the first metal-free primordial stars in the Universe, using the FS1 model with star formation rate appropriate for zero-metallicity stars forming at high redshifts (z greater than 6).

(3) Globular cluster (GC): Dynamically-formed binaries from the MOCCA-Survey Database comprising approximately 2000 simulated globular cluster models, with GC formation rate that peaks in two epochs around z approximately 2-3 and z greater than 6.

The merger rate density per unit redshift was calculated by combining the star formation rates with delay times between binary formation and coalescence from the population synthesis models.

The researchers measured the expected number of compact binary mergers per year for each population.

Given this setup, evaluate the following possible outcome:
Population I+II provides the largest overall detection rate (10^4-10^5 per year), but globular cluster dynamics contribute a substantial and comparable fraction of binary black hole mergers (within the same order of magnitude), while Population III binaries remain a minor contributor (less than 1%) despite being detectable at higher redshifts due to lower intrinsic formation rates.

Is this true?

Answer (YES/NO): NO